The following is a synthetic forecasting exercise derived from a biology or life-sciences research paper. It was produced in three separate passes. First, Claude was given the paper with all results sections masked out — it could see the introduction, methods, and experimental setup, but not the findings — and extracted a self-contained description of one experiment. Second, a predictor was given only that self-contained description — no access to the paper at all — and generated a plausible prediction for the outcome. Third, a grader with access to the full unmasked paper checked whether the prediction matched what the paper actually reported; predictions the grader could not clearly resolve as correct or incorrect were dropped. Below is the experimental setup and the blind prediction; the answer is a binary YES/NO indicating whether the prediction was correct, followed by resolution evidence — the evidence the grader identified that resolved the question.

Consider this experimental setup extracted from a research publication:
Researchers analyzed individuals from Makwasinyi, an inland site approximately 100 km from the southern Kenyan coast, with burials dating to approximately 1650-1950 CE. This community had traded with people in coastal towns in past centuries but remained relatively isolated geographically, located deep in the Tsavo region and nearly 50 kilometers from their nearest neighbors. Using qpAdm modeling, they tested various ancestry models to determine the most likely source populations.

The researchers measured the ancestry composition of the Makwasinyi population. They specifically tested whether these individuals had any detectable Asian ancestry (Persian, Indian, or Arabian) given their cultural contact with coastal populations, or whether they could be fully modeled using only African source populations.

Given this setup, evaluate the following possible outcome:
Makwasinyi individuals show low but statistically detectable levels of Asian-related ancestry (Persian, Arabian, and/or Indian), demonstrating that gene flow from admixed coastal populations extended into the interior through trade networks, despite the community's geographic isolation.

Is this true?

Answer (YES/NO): NO